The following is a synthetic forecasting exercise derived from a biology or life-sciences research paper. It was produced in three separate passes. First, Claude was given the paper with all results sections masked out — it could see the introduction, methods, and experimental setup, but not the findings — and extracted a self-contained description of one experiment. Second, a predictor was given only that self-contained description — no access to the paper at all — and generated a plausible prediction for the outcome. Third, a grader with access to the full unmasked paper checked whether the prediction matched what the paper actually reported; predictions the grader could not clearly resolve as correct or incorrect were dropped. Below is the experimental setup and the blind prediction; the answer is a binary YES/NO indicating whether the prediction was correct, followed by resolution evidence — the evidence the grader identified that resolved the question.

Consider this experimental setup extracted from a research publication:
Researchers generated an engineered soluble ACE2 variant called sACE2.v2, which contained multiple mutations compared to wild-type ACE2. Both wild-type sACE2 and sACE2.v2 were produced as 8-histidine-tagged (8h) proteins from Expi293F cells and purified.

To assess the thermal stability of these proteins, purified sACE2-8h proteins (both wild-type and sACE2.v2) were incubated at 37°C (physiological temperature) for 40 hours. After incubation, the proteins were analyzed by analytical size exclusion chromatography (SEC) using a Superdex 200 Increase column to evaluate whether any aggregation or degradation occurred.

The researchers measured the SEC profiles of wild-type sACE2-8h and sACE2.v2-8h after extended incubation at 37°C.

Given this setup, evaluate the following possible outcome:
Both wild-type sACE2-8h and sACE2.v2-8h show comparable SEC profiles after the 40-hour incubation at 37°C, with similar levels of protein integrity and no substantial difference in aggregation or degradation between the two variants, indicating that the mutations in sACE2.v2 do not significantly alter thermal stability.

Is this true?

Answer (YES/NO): NO